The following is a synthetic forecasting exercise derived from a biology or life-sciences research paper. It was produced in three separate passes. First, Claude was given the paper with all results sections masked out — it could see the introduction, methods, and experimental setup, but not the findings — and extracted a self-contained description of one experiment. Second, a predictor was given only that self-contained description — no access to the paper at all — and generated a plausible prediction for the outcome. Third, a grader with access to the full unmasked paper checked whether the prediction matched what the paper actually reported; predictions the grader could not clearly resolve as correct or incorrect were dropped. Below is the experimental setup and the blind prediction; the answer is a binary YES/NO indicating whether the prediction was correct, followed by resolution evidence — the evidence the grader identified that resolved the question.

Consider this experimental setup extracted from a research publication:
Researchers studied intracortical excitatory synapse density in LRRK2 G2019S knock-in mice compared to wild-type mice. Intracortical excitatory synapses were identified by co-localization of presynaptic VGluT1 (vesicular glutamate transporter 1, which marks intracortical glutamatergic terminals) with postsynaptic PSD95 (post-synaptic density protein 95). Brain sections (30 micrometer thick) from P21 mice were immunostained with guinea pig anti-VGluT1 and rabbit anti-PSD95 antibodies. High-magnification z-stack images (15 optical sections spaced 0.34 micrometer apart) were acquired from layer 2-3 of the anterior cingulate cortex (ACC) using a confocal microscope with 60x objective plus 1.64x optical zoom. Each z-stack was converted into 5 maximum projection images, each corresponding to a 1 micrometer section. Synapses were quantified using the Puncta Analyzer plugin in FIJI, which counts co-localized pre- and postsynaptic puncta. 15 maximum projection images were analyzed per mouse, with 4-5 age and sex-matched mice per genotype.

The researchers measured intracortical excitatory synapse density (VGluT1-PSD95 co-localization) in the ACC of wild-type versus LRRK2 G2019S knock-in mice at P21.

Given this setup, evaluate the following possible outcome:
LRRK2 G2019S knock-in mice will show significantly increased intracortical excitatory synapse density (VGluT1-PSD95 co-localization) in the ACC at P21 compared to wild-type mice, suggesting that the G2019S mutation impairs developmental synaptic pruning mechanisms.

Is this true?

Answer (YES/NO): NO